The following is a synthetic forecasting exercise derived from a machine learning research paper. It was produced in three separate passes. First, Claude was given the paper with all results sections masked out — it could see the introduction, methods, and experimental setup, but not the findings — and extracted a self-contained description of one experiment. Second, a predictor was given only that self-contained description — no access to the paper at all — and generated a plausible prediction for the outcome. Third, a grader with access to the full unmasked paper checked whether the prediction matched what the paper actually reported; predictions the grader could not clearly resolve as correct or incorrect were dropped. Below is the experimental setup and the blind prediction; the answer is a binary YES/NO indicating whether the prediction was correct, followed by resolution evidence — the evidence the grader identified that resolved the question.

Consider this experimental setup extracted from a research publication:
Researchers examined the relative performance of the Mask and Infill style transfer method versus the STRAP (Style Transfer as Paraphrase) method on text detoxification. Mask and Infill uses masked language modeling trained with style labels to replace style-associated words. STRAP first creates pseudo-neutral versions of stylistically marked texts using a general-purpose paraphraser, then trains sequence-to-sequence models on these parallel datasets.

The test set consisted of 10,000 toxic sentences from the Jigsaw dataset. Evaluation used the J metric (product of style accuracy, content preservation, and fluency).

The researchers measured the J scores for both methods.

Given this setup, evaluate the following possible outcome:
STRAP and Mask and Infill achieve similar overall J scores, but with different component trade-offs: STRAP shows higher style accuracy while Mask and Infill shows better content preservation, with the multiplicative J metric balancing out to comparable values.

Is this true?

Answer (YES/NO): NO